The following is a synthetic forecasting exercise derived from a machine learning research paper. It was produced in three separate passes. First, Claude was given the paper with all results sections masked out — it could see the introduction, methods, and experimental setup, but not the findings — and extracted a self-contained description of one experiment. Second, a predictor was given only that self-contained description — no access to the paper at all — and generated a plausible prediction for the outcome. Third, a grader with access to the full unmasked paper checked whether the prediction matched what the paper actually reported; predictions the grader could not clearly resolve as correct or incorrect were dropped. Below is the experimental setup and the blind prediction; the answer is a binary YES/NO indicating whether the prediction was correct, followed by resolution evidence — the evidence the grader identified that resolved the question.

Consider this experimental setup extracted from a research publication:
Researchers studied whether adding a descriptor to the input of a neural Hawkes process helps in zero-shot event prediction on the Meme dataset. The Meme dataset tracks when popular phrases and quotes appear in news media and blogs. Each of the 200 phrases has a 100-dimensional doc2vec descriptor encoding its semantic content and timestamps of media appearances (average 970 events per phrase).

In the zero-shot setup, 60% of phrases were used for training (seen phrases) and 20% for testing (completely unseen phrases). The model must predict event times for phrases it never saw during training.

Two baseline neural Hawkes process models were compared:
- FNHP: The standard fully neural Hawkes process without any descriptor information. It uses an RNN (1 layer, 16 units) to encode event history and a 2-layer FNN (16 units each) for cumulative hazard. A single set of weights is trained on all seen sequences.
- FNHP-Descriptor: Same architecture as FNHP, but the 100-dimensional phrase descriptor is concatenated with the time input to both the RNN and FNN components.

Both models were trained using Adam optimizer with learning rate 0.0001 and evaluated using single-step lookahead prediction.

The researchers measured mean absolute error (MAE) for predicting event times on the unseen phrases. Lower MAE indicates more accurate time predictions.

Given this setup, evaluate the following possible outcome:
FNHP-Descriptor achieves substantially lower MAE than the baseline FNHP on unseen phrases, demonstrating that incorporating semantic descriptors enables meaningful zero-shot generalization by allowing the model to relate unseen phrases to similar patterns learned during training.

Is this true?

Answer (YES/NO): NO